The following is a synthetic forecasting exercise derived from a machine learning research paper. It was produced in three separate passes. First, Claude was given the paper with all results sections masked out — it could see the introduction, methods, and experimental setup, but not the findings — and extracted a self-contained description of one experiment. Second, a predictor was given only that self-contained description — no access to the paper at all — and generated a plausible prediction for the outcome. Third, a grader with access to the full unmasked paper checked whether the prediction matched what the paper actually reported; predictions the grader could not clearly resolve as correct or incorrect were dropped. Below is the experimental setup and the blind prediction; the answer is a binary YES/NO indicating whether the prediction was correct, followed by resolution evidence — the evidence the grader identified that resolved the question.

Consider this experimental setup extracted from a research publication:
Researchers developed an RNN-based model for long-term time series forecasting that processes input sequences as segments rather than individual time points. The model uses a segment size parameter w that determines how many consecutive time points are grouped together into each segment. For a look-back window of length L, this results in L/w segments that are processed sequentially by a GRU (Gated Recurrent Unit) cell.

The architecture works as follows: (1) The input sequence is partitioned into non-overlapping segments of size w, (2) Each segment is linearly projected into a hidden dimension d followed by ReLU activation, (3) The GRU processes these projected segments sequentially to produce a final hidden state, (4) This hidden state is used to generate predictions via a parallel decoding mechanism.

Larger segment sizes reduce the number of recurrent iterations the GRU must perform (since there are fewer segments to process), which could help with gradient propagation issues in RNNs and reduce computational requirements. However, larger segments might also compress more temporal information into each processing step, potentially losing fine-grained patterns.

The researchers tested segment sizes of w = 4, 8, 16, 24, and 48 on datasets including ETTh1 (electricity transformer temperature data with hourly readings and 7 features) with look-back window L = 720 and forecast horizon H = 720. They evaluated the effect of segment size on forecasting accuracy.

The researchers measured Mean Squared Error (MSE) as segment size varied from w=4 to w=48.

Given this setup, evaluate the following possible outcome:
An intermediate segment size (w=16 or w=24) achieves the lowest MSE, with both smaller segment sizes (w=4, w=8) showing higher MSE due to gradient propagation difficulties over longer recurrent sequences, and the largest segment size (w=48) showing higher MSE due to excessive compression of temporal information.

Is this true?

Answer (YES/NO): NO